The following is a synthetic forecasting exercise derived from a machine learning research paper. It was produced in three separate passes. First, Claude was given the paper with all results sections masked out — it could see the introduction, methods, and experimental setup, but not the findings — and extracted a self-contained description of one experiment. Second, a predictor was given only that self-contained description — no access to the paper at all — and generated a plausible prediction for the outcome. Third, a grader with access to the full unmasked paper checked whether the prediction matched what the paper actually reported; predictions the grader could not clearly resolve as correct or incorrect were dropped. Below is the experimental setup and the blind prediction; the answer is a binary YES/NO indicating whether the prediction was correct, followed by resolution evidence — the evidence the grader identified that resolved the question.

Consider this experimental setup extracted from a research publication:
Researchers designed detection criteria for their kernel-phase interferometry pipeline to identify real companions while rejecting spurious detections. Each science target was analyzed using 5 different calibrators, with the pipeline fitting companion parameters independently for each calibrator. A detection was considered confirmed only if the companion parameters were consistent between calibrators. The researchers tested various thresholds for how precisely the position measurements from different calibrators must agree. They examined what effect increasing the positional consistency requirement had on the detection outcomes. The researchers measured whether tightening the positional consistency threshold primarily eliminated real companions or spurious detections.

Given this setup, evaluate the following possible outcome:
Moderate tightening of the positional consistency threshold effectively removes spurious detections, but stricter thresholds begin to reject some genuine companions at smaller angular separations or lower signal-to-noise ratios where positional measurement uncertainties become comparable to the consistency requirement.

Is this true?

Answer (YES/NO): NO